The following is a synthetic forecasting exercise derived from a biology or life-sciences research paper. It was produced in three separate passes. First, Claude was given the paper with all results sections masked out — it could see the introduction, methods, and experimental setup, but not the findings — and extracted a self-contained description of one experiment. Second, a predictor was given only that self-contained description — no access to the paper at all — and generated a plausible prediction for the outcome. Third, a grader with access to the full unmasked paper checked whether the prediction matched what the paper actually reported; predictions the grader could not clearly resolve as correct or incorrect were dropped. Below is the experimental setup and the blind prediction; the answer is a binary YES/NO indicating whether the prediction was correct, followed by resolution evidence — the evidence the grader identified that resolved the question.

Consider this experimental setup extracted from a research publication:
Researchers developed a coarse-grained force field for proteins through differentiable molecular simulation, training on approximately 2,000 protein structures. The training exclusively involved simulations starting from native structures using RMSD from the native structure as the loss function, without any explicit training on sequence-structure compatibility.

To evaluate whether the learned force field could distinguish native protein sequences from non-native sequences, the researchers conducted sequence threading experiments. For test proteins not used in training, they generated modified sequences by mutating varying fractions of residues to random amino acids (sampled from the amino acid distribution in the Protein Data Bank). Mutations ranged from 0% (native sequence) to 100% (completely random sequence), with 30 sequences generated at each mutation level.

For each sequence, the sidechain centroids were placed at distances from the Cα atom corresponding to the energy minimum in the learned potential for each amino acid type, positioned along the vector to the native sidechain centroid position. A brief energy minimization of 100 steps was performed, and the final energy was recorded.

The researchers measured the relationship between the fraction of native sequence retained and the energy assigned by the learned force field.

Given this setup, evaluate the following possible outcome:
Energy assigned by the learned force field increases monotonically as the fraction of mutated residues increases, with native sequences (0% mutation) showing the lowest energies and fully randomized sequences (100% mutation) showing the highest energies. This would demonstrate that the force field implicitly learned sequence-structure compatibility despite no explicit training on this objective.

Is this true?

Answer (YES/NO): YES